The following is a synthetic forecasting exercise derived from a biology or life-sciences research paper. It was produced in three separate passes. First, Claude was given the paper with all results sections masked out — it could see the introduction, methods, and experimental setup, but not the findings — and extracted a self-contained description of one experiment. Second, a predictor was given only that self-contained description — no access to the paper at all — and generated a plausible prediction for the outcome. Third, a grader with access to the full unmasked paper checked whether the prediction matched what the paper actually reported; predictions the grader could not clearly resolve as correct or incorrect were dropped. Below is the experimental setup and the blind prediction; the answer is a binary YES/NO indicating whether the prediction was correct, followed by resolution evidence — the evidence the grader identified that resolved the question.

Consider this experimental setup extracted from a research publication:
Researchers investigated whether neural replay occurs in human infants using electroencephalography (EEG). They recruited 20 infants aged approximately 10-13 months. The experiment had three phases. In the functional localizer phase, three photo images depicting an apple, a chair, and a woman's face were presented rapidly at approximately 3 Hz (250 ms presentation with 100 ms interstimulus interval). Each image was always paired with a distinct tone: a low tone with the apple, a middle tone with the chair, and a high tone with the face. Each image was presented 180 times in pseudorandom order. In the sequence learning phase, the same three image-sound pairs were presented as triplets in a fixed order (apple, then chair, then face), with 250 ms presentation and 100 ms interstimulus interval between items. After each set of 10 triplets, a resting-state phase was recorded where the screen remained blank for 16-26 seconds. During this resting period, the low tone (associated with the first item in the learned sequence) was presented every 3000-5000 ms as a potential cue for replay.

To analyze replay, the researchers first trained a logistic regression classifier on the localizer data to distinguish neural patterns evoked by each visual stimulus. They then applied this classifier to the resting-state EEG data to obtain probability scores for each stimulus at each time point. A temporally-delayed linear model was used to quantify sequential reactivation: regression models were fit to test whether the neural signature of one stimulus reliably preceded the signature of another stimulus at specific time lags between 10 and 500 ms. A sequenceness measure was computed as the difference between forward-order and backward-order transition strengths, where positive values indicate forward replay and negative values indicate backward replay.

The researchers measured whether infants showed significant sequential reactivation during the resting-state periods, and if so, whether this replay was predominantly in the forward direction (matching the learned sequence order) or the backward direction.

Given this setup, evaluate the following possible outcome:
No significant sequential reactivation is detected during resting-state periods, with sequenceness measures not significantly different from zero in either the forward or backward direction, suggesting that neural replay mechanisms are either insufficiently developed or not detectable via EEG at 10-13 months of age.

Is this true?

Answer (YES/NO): NO